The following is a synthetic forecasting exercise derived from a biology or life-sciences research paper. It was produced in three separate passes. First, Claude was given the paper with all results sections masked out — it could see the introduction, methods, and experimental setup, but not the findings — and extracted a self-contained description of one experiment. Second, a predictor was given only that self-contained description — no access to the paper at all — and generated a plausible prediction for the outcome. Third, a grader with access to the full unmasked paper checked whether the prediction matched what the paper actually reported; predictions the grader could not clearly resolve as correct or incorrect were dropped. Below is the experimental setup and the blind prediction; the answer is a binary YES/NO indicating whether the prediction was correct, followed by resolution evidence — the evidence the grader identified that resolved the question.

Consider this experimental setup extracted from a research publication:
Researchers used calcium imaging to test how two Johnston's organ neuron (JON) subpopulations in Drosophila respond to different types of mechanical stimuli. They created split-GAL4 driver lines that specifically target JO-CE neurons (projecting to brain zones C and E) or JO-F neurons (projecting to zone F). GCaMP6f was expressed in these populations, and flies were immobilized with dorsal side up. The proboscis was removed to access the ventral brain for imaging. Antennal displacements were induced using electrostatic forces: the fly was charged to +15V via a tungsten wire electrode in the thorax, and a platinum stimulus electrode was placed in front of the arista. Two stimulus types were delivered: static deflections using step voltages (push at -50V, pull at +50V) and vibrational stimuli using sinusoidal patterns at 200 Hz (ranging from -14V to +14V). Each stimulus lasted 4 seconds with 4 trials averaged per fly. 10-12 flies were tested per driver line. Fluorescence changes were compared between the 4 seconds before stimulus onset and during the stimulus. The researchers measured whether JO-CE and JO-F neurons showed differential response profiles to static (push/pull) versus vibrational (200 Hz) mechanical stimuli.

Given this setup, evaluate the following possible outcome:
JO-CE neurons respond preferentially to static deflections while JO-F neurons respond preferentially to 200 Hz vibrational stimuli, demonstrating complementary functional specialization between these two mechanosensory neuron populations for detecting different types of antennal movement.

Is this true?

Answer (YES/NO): NO